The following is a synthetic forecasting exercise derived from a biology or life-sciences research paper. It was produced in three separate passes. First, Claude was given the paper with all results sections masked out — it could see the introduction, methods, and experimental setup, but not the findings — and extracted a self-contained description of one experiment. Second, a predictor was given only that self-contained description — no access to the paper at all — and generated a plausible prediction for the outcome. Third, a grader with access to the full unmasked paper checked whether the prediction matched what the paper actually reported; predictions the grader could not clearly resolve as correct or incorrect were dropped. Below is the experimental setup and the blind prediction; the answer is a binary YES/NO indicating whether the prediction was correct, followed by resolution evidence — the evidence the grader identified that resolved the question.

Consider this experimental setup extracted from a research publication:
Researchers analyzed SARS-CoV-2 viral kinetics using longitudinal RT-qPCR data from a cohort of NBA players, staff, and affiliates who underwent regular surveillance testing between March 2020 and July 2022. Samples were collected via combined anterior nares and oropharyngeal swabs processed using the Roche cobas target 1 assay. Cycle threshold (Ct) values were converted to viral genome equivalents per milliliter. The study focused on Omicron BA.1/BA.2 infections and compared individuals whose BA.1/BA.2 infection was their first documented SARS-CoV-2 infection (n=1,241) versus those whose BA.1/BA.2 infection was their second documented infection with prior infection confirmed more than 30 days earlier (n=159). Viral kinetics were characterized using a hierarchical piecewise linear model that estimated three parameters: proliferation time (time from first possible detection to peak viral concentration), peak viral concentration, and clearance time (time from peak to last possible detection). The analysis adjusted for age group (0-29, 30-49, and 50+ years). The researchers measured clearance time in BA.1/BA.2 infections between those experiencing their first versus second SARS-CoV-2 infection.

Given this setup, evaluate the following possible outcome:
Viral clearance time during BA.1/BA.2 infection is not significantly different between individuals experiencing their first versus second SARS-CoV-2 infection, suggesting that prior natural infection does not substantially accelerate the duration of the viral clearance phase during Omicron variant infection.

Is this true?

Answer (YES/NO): NO